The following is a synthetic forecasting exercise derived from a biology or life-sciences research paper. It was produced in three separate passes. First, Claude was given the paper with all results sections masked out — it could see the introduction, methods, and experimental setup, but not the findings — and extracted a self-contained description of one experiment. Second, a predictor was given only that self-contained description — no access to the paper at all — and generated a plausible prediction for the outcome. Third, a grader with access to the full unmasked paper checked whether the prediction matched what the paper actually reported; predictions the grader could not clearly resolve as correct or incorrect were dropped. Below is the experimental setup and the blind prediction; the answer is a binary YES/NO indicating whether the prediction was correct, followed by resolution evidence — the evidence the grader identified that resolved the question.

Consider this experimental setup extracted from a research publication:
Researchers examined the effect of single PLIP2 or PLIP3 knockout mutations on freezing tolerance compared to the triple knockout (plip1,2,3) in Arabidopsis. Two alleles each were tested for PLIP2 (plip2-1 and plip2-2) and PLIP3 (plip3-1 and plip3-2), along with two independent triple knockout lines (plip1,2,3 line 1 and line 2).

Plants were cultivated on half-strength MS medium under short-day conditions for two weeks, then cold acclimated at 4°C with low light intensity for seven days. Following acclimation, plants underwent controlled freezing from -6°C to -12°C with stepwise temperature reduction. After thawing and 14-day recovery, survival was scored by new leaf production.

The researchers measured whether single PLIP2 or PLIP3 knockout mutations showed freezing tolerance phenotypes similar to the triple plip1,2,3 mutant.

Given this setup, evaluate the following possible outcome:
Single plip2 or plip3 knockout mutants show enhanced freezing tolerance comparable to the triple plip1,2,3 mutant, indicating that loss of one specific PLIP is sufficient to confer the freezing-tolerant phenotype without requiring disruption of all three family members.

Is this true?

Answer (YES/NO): NO